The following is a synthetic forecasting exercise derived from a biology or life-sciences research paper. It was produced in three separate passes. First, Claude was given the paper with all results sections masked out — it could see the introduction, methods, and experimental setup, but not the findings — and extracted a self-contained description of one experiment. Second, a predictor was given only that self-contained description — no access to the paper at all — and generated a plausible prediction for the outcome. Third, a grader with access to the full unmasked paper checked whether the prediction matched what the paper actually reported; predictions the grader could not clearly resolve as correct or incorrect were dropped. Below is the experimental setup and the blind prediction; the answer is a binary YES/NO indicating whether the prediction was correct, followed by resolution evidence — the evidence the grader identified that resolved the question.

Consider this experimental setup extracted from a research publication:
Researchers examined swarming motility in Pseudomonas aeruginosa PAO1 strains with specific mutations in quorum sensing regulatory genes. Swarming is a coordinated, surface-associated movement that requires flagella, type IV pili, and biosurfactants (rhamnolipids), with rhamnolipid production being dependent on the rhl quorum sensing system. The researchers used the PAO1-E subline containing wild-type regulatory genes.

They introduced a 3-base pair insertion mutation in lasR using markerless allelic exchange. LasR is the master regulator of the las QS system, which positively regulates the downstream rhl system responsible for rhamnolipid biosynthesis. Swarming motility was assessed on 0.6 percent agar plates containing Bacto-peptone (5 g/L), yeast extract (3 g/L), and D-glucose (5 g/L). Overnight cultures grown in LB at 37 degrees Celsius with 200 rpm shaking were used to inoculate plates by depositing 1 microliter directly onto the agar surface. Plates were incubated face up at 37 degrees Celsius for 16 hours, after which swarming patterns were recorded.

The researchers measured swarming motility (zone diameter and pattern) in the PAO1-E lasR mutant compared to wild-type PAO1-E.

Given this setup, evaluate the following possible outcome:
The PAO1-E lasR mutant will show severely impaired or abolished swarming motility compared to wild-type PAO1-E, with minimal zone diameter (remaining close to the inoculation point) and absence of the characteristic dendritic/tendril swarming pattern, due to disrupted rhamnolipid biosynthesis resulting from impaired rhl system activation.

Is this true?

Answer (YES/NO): NO